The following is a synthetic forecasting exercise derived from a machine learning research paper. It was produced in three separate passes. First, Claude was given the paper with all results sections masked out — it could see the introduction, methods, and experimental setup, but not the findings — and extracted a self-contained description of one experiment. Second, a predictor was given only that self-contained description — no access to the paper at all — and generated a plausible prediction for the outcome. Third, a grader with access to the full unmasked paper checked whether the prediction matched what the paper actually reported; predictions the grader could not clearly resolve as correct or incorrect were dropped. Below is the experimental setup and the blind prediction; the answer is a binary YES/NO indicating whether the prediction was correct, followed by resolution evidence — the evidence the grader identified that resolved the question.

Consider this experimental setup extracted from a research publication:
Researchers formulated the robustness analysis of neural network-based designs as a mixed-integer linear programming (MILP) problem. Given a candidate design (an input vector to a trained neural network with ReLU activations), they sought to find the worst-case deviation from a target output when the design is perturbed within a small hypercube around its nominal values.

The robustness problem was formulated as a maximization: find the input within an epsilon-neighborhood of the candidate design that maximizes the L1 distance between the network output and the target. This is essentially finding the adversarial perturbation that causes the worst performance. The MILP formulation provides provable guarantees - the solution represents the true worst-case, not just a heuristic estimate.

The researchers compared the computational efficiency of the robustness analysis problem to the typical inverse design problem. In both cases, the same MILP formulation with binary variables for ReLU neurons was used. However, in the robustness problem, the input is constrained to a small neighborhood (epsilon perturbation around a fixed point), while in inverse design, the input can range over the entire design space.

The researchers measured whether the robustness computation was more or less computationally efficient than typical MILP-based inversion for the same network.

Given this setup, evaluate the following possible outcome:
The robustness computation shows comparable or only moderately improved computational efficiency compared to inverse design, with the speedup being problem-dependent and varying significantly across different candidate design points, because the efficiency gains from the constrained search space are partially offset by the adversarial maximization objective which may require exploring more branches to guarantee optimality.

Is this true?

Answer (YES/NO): NO